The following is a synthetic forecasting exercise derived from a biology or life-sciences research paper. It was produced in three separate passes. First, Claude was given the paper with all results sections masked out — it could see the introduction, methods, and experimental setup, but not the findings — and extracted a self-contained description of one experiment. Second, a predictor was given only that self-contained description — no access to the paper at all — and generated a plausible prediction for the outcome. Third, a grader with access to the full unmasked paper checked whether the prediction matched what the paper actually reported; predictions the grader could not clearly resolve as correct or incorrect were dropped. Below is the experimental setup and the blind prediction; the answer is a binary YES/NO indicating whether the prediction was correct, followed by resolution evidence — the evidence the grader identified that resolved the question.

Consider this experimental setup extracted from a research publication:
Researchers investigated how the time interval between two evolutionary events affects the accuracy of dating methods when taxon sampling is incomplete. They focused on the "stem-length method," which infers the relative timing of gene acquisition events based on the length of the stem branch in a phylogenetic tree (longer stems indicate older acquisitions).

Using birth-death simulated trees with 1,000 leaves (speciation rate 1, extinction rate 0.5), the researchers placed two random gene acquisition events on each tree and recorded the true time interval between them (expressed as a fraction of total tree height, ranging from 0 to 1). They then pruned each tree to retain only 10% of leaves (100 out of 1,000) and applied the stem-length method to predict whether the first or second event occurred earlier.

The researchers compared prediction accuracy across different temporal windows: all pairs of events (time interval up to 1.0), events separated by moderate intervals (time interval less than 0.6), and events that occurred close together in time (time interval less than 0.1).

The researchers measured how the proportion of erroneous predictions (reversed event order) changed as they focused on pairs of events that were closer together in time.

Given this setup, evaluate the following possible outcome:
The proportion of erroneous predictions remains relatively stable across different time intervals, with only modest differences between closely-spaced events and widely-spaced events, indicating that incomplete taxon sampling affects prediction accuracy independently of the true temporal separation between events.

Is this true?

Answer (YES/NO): NO